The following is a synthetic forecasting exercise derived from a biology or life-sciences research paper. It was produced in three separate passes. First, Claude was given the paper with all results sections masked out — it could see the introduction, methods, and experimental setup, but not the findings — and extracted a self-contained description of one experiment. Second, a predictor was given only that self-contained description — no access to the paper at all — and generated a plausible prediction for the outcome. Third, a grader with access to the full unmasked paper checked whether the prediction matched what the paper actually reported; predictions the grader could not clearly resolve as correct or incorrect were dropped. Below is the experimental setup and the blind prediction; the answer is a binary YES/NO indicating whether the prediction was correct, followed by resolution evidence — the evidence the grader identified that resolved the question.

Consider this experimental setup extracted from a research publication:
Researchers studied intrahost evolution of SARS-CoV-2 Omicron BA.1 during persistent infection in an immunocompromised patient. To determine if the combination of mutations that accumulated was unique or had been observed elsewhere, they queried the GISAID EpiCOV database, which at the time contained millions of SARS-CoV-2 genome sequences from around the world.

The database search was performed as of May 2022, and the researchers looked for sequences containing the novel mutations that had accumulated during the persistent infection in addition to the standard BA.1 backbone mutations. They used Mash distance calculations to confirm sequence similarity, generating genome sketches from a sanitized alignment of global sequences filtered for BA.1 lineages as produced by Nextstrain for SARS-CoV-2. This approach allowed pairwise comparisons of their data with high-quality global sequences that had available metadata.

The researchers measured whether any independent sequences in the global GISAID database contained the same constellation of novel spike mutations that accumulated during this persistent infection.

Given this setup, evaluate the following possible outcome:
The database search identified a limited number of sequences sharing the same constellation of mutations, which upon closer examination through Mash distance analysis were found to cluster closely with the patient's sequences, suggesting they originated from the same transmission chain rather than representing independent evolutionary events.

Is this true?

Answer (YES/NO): YES